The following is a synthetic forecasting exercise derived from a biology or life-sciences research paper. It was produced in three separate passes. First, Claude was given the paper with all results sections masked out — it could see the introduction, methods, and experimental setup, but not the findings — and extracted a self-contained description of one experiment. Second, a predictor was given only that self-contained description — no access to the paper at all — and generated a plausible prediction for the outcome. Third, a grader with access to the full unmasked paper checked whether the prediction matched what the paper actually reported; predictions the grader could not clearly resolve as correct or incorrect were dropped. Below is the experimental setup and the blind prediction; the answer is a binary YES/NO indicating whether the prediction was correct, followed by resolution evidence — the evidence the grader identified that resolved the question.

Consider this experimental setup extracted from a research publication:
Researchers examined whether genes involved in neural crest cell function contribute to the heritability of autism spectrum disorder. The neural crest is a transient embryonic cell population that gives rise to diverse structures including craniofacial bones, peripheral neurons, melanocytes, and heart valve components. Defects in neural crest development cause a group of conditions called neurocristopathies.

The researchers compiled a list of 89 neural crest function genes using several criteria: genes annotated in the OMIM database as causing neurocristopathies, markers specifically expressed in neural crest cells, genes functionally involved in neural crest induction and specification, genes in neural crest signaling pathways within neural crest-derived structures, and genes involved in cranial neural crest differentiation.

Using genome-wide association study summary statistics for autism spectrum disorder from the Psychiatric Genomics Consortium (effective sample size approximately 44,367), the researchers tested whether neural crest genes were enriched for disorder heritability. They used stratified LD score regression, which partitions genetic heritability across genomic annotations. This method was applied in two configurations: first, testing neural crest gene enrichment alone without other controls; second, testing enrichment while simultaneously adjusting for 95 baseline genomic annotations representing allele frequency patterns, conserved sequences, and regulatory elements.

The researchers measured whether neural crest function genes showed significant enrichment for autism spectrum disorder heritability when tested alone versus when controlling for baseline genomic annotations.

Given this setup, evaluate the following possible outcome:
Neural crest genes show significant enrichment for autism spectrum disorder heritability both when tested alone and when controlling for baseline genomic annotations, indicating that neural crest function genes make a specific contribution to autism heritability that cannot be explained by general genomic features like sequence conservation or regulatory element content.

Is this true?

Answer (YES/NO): NO